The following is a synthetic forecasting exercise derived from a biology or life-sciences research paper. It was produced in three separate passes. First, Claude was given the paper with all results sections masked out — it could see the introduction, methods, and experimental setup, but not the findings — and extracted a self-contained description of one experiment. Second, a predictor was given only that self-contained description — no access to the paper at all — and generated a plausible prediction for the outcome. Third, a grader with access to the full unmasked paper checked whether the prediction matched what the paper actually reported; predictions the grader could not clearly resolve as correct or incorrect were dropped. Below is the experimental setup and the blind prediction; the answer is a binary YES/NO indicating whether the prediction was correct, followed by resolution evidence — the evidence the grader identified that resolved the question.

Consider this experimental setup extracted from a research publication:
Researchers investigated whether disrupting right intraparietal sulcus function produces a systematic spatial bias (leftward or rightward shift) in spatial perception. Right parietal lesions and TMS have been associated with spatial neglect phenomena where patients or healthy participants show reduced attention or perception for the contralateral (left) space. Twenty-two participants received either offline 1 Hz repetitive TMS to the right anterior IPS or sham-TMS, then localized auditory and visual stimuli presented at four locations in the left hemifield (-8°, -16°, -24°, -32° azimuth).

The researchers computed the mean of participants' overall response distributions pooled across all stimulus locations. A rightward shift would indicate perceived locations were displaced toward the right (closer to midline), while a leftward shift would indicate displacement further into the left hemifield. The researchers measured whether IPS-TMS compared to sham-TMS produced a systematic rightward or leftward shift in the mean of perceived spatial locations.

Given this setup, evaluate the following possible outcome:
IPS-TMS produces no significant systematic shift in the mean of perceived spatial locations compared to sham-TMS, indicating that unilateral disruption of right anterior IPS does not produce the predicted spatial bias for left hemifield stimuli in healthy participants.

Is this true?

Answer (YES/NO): YES